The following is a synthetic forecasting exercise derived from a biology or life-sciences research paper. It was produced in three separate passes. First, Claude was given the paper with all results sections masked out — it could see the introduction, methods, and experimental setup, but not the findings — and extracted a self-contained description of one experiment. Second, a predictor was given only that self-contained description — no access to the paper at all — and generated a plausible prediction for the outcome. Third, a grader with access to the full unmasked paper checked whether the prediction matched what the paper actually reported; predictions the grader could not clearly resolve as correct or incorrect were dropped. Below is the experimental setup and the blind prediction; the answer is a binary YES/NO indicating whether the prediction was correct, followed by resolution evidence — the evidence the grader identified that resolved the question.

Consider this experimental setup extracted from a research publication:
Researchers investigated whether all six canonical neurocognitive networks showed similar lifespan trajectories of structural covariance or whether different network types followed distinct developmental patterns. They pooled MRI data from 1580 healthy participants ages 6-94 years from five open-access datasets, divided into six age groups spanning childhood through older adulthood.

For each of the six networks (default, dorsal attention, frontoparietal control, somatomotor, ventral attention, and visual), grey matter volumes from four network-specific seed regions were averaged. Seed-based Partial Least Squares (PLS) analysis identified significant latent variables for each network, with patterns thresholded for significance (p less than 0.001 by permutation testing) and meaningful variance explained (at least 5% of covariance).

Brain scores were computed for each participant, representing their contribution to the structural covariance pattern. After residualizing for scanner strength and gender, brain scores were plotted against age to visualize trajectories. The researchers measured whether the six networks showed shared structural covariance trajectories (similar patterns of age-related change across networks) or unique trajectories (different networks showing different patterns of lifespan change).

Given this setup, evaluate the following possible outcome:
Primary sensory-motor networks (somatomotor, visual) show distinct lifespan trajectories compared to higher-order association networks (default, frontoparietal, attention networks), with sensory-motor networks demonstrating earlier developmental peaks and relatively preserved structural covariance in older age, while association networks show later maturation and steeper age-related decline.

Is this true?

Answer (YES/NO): NO